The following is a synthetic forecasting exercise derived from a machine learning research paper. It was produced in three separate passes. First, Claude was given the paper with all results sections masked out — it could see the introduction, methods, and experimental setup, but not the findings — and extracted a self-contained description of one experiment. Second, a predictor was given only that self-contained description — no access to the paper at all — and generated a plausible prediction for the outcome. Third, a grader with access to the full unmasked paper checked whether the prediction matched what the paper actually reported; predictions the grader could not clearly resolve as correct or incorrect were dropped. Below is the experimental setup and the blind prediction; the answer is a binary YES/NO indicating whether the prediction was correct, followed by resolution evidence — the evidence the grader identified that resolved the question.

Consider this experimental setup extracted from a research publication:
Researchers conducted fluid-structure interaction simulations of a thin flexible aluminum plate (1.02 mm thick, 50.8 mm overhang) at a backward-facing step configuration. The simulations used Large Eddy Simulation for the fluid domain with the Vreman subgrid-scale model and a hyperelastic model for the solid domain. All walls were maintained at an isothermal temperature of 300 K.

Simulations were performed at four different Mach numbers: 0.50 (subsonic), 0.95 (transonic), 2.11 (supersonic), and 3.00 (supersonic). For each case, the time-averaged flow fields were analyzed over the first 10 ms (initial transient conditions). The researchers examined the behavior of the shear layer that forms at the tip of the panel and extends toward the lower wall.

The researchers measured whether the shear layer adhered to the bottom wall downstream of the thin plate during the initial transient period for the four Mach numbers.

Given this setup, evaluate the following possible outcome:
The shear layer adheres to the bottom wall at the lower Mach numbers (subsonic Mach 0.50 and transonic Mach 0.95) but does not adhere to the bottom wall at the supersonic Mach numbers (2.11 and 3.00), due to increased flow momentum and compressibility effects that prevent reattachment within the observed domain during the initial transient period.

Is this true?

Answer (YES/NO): NO